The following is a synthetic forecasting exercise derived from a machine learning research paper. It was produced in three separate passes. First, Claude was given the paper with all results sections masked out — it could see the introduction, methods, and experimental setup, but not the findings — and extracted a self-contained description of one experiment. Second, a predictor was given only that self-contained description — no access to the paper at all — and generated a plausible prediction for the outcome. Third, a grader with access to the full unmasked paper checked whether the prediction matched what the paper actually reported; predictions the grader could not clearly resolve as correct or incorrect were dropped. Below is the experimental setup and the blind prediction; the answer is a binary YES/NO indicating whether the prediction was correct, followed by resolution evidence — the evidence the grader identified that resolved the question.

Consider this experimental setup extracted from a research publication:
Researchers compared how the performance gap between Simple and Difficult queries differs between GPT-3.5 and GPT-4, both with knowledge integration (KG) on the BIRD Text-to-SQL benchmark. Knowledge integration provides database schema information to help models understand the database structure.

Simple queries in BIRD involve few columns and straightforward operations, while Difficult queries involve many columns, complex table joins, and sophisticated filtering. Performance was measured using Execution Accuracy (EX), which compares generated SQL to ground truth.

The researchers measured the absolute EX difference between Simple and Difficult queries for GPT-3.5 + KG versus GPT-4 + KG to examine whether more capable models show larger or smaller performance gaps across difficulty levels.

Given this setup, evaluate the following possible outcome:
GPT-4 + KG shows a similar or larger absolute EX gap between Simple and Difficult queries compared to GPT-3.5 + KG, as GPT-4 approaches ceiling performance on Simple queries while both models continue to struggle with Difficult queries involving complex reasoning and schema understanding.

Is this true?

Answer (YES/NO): YES